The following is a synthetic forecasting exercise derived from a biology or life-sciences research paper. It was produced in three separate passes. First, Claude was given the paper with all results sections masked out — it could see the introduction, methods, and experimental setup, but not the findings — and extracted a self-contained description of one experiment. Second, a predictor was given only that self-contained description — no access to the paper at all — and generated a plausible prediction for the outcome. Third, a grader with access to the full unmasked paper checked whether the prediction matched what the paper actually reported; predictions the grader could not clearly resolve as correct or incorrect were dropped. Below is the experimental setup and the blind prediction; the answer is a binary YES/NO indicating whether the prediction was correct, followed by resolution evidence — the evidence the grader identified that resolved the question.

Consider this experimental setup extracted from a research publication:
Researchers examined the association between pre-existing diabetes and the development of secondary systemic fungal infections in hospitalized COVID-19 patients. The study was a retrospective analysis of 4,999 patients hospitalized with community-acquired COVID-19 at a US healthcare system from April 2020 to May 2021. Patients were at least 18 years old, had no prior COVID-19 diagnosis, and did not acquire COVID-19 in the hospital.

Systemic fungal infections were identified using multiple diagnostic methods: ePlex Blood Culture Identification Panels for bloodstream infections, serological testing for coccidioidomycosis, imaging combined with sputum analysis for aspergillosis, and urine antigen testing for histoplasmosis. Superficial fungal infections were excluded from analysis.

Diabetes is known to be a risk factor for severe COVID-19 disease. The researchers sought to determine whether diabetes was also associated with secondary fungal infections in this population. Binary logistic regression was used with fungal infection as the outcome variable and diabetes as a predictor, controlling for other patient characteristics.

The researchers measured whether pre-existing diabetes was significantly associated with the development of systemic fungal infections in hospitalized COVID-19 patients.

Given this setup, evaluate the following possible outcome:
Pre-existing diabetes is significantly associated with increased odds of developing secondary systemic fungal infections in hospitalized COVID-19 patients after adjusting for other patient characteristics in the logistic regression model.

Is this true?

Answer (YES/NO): NO